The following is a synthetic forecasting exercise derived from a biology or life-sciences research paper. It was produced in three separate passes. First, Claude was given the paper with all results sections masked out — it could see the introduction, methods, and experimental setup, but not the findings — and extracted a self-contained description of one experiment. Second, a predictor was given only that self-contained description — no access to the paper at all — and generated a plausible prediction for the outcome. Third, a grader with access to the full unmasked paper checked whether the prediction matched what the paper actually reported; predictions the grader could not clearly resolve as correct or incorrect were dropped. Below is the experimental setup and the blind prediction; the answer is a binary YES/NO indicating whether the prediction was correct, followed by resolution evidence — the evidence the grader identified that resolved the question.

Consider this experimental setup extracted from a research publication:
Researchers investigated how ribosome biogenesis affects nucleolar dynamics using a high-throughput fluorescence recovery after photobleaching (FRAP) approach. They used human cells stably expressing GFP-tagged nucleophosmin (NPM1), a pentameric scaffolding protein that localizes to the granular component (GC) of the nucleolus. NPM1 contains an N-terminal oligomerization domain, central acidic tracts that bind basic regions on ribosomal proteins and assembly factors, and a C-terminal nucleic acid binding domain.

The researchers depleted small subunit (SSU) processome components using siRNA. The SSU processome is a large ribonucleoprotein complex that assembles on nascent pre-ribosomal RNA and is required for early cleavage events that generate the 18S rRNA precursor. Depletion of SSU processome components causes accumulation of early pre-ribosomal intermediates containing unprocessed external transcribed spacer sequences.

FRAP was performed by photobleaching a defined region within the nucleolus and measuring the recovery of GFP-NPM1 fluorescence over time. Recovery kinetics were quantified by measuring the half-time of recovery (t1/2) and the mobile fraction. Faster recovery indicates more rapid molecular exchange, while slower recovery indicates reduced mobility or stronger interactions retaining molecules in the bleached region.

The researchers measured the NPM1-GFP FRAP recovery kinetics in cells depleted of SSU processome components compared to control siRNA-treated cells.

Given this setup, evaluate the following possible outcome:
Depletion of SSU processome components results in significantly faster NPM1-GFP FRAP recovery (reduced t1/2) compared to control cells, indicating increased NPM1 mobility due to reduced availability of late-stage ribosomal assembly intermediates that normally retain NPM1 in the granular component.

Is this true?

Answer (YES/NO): NO